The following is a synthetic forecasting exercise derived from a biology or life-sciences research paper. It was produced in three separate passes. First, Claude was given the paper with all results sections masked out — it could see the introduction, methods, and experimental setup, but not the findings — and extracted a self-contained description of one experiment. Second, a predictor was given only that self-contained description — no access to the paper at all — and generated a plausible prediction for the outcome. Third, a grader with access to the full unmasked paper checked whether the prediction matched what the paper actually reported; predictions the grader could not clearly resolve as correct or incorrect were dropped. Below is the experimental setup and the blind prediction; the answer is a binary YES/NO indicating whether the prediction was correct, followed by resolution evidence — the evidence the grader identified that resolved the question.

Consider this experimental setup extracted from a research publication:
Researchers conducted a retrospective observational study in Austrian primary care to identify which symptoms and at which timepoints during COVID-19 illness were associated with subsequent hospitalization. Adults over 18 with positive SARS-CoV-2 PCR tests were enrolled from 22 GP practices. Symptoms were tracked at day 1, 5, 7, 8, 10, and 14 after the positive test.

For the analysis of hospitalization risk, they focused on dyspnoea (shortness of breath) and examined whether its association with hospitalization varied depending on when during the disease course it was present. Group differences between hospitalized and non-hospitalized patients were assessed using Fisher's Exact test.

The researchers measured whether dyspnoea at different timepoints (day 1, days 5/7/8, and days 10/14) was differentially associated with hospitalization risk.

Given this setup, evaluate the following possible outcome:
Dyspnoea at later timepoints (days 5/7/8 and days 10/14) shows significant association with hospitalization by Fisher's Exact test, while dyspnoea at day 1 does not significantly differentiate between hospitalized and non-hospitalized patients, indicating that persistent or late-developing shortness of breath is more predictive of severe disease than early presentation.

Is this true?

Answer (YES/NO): NO